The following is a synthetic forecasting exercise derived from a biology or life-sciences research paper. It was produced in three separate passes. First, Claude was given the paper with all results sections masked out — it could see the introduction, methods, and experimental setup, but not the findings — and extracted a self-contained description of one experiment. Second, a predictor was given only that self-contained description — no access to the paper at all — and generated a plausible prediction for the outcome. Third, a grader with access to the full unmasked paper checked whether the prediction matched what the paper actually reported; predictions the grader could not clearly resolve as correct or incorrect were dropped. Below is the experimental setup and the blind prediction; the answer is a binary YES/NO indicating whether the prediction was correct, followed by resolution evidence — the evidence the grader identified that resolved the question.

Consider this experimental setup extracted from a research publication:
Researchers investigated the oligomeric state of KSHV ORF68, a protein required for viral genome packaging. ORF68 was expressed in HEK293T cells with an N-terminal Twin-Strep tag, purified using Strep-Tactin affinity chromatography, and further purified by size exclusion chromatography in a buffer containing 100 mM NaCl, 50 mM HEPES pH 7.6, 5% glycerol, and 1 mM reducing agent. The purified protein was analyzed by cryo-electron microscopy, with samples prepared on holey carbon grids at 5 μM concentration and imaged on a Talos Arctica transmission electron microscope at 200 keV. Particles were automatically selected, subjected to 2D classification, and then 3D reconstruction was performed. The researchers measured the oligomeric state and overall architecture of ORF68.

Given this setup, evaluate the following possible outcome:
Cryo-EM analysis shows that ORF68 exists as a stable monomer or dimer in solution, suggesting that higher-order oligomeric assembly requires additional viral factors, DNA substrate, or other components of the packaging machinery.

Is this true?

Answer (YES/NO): NO